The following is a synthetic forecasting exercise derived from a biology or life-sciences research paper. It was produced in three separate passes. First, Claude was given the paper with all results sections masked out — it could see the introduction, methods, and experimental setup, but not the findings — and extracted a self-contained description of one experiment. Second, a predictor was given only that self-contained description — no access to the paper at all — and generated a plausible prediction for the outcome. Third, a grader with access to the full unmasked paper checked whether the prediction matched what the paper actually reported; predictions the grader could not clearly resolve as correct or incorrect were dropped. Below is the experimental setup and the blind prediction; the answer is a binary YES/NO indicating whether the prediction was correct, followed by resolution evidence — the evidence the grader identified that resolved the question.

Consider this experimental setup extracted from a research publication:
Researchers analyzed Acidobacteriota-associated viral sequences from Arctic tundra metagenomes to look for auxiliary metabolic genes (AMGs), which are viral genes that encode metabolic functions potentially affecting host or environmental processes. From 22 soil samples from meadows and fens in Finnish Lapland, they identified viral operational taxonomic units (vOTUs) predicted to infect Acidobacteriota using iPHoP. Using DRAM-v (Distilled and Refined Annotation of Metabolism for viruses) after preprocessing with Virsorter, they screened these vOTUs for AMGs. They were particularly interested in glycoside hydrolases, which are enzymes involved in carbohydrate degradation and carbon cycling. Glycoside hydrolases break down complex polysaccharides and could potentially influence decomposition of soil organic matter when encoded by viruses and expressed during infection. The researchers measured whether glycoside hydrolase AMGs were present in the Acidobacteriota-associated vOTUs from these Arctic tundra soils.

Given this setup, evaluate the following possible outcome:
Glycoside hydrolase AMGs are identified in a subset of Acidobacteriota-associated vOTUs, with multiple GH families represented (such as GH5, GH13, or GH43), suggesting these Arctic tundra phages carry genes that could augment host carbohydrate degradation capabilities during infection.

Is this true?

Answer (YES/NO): NO